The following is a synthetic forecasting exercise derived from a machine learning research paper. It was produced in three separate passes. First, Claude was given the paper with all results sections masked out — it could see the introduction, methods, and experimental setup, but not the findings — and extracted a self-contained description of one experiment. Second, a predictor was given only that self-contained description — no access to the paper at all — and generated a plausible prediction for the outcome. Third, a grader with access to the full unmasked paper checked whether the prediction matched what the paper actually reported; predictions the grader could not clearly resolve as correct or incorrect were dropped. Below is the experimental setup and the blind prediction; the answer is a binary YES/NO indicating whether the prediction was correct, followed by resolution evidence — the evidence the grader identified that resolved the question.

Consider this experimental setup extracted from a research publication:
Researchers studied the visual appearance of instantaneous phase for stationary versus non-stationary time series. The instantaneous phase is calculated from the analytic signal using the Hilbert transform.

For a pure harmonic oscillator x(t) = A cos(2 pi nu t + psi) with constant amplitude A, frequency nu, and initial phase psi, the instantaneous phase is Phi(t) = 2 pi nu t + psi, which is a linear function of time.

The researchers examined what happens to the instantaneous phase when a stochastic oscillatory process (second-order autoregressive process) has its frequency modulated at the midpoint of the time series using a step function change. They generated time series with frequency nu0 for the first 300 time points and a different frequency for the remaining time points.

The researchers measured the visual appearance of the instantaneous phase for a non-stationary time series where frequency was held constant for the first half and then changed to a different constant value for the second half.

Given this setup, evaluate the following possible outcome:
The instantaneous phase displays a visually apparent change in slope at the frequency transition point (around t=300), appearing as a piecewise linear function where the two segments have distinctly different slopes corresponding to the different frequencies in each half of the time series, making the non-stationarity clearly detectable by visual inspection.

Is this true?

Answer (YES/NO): YES